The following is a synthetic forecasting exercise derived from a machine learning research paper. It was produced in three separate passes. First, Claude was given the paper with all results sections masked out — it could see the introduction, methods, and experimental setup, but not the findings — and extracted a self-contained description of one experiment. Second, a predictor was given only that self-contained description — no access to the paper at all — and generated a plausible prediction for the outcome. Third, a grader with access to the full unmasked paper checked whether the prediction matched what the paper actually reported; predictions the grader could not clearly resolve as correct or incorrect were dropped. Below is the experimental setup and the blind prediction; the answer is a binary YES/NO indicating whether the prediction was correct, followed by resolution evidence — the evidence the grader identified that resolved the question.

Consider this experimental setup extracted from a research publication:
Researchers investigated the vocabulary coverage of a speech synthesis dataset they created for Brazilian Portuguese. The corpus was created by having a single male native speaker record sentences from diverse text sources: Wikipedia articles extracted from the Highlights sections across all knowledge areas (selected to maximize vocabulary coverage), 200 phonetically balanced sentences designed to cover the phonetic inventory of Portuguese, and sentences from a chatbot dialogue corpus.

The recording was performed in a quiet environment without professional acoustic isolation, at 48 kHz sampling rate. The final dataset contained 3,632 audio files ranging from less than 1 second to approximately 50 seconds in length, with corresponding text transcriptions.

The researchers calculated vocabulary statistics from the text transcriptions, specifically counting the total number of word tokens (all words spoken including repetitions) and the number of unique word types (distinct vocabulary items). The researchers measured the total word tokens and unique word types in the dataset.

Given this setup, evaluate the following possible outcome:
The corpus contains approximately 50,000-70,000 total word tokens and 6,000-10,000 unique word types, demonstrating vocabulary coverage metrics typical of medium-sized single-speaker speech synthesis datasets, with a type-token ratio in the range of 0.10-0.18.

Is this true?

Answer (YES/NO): NO